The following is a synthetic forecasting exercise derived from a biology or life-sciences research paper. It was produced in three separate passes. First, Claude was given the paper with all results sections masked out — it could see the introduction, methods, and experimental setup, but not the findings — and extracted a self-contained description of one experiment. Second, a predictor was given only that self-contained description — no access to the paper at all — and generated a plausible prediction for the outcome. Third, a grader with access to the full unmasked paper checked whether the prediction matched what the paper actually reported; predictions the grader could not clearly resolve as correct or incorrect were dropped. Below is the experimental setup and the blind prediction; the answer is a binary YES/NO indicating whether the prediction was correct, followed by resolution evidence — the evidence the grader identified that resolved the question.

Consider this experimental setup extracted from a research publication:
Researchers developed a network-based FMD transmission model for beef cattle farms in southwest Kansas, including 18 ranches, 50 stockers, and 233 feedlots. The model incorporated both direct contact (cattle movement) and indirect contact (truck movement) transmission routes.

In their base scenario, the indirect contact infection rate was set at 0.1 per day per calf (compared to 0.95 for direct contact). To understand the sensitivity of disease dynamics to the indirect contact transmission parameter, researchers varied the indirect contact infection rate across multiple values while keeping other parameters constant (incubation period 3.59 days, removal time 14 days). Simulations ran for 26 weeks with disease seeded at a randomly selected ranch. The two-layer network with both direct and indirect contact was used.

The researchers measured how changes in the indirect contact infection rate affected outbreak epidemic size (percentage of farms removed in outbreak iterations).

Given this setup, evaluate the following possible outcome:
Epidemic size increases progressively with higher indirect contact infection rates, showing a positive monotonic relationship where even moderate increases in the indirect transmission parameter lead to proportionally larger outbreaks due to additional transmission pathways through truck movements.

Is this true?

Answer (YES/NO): NO